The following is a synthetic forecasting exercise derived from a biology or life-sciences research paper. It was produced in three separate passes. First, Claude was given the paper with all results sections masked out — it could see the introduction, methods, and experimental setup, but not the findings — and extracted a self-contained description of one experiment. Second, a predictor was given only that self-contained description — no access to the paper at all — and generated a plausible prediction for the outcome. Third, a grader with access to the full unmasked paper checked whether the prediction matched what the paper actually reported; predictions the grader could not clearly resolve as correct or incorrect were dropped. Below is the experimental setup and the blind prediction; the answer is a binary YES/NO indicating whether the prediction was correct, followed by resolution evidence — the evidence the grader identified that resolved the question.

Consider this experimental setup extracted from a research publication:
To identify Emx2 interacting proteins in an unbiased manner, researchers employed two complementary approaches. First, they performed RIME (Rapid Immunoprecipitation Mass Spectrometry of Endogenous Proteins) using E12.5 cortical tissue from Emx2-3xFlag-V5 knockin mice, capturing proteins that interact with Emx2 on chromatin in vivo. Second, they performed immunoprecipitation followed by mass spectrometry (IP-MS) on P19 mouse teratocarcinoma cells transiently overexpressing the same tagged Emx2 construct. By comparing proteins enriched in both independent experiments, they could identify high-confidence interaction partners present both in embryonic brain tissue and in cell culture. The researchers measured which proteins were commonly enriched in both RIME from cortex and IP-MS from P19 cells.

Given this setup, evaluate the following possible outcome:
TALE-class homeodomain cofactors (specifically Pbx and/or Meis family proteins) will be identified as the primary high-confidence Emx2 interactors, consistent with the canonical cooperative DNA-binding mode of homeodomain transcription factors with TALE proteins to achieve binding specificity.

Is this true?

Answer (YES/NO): NO